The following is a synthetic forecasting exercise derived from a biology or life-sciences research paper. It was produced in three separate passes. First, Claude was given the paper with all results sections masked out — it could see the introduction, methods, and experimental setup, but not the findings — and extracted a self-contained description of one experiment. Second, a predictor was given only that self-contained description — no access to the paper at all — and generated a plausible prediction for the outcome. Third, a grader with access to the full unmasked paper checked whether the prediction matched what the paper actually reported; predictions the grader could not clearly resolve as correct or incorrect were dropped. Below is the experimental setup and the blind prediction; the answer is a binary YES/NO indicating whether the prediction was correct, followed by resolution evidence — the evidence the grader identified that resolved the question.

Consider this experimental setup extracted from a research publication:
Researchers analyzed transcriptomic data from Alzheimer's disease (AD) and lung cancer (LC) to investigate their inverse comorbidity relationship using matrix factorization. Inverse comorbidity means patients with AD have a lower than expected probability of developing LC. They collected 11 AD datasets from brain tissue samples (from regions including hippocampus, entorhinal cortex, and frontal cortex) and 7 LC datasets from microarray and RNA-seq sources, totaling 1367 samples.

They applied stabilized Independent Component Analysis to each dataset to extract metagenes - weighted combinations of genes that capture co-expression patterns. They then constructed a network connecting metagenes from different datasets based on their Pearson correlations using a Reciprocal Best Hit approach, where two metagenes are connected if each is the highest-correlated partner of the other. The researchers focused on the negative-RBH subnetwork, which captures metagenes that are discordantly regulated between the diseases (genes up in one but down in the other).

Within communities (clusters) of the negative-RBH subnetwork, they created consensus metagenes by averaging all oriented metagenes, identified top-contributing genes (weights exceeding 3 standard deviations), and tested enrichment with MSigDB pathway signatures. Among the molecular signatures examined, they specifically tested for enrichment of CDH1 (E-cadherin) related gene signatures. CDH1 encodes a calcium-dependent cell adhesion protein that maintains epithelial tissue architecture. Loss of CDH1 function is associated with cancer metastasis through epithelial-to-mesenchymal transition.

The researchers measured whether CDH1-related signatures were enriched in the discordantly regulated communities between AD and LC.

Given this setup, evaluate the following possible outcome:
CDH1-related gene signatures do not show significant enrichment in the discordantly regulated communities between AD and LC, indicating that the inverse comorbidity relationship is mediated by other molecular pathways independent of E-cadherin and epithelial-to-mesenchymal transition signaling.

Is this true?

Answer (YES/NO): NO